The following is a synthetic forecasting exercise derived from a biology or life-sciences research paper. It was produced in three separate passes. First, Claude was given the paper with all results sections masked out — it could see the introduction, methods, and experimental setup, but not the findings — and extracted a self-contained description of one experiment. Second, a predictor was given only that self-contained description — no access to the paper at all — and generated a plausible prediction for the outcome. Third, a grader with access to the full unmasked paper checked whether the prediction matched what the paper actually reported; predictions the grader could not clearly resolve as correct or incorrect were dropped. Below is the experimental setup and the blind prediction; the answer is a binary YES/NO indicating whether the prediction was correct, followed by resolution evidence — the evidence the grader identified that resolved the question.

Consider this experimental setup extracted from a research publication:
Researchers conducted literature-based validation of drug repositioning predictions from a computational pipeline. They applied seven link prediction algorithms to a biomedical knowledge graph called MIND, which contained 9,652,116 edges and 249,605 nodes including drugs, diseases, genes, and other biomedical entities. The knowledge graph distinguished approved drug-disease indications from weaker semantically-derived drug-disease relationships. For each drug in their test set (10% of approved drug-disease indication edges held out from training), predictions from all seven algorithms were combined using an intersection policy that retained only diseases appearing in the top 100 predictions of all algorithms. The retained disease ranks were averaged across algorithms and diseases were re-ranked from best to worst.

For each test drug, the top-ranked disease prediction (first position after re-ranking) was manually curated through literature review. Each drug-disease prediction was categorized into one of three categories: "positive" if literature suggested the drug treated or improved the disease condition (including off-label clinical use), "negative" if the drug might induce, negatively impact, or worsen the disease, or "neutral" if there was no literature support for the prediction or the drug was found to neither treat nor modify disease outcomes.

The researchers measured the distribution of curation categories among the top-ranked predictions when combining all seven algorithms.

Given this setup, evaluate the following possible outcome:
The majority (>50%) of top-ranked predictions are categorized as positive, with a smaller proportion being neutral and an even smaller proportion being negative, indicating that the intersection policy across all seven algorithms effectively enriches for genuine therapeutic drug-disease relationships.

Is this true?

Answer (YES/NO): YES